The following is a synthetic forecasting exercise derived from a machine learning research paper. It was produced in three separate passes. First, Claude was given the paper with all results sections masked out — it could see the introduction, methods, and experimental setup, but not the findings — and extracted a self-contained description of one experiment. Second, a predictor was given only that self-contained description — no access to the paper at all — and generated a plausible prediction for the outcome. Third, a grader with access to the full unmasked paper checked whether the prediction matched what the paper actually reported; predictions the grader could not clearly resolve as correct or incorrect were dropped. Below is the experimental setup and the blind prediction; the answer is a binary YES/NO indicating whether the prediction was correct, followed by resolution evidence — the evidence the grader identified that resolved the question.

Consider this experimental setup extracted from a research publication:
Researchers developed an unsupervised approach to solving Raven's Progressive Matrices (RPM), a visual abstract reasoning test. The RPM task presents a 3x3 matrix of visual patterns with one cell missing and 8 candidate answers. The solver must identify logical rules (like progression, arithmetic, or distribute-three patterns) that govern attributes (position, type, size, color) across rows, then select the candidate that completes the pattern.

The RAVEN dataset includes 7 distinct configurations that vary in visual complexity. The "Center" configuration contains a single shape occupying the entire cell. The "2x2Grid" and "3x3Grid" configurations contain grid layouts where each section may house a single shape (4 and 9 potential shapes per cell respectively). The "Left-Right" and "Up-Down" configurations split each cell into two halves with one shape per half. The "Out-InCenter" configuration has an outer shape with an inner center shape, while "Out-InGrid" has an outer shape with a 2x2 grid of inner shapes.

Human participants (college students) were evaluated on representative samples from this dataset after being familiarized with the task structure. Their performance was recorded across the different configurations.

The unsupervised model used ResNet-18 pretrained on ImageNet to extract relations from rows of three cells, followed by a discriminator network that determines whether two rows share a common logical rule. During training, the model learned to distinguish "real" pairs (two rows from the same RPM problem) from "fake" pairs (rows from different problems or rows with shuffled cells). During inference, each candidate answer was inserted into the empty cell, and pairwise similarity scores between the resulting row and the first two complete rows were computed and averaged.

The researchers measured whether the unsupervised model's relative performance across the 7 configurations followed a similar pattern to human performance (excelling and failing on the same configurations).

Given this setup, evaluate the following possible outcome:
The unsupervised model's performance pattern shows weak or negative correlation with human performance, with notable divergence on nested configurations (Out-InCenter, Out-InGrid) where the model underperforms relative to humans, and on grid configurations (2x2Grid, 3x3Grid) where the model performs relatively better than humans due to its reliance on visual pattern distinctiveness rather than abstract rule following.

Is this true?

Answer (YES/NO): NO